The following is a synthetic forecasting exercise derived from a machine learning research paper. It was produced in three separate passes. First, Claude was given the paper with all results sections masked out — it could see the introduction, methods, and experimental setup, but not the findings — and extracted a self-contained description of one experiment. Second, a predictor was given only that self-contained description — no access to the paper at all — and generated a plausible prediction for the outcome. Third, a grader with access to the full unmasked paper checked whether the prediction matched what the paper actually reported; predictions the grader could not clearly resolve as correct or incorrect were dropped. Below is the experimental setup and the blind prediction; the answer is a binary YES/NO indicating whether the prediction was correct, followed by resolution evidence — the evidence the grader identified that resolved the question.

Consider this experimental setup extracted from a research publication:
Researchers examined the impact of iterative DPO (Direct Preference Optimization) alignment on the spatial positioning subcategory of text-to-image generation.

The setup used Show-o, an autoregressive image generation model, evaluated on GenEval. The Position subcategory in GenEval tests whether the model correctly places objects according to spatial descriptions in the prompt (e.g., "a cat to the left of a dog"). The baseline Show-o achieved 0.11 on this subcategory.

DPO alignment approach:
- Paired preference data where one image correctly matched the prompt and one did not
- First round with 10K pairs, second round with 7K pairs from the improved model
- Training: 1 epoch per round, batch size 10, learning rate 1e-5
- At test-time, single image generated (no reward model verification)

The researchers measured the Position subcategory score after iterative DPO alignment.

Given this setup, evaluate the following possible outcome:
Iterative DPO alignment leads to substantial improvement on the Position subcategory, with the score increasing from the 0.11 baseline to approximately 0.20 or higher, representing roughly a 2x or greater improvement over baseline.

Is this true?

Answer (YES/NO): YES